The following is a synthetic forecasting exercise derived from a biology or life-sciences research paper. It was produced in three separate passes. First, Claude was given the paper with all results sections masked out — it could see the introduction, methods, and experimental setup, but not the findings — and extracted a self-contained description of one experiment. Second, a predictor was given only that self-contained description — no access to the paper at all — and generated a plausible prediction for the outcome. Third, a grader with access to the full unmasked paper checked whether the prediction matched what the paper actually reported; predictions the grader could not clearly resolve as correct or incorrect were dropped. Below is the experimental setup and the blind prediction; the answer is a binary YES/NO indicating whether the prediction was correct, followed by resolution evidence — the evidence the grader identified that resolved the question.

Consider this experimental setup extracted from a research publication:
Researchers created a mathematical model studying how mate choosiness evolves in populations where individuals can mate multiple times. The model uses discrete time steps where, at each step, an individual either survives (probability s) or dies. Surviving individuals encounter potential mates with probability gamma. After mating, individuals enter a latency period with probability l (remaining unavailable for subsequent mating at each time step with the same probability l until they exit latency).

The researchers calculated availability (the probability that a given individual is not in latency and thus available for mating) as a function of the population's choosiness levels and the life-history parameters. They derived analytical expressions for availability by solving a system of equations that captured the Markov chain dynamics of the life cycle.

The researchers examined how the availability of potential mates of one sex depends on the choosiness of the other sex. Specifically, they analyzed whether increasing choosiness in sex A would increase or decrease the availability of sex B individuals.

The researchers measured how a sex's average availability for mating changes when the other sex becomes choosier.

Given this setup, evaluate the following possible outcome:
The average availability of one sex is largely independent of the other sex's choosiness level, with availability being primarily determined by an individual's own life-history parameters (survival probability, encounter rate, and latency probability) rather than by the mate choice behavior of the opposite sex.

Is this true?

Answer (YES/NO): NO